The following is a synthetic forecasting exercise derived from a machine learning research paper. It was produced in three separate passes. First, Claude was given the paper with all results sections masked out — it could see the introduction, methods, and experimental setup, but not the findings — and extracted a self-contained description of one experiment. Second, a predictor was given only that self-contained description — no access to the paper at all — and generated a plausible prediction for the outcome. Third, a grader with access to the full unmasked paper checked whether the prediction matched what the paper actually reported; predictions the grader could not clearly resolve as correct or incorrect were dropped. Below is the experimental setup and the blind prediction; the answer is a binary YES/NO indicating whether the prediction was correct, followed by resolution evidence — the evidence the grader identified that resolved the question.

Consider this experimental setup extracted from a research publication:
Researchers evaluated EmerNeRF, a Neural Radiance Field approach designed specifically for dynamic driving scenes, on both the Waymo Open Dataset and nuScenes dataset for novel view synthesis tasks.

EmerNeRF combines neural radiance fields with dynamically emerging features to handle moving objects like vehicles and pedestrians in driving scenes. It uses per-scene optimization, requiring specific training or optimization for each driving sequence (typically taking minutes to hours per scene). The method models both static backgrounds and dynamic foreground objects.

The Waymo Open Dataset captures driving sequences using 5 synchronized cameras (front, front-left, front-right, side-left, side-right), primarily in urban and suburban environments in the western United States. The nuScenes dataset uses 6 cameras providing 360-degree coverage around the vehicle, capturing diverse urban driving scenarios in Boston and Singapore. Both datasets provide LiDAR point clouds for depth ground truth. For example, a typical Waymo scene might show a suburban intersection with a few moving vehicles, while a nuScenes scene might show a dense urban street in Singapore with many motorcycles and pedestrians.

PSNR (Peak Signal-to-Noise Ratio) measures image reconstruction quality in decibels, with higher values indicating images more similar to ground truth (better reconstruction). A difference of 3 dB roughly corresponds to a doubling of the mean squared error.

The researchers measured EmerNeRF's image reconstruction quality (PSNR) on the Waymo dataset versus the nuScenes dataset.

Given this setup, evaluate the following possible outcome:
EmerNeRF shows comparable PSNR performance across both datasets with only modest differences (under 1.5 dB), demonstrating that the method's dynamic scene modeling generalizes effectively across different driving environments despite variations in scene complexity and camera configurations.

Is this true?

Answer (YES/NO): NO